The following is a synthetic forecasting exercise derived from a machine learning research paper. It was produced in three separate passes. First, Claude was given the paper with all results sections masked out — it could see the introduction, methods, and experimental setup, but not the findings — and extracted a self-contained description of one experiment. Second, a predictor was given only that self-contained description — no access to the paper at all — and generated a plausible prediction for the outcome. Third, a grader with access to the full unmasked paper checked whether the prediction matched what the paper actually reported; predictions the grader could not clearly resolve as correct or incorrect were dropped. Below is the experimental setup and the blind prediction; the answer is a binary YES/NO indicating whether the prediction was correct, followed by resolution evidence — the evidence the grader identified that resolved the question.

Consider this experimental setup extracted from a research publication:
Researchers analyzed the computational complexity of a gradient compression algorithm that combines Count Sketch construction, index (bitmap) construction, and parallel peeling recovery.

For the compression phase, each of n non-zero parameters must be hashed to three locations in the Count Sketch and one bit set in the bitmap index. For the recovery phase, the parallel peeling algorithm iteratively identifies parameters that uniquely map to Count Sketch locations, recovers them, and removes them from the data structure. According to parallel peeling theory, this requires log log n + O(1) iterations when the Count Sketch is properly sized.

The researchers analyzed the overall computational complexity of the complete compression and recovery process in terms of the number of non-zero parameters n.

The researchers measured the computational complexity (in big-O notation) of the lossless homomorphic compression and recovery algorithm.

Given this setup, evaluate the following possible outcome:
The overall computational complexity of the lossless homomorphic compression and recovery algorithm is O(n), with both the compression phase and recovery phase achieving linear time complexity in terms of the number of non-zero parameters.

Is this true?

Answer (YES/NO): YES